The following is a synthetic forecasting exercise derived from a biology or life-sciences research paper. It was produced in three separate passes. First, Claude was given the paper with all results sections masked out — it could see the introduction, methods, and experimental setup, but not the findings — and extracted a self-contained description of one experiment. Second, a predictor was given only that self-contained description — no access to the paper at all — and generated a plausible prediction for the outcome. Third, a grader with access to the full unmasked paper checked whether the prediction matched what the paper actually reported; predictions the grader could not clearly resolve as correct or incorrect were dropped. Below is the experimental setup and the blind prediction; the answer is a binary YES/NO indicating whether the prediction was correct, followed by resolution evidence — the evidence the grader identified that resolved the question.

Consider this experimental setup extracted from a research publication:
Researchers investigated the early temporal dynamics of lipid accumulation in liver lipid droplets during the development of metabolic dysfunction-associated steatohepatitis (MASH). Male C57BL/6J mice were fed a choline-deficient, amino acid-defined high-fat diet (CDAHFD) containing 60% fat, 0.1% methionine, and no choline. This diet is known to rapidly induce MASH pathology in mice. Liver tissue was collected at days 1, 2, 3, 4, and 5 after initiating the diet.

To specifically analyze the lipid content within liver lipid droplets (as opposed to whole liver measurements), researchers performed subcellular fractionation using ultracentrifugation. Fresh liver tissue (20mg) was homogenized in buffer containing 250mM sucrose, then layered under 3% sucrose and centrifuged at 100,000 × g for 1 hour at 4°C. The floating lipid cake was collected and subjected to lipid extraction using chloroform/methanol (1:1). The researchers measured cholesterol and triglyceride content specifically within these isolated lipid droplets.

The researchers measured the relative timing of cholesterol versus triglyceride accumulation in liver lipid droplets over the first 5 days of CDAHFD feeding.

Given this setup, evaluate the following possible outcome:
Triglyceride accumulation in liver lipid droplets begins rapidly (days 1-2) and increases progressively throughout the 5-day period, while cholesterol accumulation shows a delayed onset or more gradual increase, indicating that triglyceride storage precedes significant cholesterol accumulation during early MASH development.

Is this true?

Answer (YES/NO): NO